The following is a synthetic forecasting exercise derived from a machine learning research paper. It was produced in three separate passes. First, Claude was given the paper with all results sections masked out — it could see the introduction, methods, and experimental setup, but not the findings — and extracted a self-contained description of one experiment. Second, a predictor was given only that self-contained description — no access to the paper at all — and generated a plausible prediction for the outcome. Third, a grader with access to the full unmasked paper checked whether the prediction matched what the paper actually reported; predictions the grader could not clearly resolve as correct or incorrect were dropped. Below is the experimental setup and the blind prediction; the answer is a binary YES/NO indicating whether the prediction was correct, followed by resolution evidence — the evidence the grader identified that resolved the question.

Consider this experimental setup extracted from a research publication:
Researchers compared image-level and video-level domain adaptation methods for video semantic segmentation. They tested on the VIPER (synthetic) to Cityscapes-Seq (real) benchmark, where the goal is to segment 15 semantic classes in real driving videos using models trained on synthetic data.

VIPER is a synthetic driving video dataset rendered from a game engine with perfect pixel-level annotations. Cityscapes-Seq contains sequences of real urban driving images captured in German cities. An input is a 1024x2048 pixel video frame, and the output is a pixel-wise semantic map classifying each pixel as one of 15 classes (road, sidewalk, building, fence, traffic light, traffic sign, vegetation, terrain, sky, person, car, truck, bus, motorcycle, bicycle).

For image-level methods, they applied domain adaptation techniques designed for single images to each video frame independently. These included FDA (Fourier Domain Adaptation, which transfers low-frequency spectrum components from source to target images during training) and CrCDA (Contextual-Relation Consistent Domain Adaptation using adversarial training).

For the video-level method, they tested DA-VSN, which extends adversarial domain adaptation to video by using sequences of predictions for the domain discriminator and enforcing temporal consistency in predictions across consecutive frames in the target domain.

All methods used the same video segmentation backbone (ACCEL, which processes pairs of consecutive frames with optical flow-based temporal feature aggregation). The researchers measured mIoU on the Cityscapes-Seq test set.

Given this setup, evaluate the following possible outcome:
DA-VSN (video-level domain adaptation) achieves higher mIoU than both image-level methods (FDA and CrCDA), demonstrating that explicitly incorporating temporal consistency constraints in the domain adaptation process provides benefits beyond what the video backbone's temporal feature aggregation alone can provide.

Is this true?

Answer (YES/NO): YES